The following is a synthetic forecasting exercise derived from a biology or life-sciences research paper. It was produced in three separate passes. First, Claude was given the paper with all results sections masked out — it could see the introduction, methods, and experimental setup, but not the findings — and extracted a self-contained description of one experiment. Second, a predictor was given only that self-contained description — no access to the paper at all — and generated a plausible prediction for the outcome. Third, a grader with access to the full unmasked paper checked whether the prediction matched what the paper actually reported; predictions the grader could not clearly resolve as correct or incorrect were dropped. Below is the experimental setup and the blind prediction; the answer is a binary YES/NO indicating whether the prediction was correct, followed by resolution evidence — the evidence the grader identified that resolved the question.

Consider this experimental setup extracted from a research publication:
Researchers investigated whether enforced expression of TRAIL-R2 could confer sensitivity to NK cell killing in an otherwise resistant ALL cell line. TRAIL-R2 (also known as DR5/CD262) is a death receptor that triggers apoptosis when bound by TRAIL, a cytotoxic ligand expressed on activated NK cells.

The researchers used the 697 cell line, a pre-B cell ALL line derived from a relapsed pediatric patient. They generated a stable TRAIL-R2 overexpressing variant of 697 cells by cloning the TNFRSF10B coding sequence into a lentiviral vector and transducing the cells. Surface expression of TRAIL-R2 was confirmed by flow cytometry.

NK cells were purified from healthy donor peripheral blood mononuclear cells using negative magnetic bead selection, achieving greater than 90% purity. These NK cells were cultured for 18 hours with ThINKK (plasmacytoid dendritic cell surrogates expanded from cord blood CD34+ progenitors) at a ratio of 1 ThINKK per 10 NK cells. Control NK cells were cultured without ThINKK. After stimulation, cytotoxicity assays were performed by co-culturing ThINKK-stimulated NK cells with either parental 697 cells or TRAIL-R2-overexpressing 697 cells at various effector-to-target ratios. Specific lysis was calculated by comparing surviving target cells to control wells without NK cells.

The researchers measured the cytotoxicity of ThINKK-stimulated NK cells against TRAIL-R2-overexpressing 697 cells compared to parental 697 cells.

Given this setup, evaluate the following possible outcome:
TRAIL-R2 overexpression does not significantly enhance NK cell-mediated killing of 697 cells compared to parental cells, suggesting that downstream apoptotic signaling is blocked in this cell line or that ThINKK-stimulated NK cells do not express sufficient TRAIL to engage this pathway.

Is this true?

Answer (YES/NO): NO